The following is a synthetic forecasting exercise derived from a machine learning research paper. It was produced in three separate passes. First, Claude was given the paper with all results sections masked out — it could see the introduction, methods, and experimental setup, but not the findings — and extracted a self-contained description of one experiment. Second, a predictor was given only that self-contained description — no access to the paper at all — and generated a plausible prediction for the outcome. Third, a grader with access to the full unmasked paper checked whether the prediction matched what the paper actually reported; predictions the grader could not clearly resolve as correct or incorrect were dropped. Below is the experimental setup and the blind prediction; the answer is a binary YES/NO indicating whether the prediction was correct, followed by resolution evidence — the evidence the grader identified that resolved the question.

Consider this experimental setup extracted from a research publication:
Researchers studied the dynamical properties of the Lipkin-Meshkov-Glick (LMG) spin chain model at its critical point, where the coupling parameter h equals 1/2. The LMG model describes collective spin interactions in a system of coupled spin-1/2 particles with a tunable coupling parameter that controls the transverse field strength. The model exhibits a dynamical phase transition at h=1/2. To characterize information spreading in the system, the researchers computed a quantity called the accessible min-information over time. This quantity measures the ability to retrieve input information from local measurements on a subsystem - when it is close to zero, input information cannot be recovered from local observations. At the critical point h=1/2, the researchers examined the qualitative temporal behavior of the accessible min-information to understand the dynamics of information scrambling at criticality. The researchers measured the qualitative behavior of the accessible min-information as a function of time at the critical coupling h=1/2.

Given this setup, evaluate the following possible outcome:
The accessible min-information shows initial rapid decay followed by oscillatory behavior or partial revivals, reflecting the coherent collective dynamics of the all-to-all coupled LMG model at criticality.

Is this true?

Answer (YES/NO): YES